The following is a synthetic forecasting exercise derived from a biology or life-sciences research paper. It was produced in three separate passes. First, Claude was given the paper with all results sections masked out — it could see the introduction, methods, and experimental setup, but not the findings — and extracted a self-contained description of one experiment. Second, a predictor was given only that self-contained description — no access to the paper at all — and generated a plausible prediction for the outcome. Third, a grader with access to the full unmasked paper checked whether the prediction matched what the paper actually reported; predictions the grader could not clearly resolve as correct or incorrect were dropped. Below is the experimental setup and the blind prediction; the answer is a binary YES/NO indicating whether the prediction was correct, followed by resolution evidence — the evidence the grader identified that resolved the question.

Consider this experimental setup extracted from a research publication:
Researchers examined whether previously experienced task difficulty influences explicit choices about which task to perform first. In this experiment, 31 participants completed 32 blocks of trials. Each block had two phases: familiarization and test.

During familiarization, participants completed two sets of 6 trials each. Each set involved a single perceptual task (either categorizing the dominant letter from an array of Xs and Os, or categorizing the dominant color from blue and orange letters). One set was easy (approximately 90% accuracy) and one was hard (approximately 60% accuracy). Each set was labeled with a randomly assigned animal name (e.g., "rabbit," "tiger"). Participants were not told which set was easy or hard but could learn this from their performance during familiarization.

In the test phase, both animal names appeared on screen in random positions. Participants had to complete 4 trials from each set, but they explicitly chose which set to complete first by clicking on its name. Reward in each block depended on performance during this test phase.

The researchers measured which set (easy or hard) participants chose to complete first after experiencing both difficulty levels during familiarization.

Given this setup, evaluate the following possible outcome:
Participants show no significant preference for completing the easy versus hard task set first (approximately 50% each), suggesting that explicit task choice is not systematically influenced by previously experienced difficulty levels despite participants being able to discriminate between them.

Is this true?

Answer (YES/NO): NO